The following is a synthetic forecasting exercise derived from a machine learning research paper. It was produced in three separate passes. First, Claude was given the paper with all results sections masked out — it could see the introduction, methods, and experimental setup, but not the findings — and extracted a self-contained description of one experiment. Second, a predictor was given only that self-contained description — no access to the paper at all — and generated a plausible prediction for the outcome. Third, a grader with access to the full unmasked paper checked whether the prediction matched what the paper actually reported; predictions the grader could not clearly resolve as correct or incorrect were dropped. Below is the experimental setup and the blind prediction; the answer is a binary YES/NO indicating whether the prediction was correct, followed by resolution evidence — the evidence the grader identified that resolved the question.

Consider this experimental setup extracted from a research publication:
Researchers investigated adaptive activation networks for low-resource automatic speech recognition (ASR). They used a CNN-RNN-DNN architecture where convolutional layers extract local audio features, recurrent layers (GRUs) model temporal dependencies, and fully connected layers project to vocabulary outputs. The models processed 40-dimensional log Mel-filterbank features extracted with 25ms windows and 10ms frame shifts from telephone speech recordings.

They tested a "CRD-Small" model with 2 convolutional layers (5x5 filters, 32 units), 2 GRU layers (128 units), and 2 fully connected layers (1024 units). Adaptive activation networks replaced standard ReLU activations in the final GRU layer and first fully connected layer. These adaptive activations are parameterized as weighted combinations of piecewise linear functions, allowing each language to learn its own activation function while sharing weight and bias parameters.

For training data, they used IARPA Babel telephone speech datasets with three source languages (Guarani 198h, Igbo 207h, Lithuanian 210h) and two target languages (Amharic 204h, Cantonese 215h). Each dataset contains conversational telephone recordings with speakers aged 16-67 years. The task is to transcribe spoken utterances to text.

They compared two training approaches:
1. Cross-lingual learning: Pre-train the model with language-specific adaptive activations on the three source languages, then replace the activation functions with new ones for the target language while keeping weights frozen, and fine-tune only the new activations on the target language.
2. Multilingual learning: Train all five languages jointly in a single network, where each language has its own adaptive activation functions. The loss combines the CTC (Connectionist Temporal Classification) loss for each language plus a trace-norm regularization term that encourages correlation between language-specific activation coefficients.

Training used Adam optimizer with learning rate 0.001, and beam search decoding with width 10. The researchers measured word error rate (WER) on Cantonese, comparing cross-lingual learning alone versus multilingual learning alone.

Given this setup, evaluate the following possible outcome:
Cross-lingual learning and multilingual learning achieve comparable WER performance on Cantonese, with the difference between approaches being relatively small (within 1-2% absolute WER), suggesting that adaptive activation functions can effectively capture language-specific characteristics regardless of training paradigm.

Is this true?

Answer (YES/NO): NO